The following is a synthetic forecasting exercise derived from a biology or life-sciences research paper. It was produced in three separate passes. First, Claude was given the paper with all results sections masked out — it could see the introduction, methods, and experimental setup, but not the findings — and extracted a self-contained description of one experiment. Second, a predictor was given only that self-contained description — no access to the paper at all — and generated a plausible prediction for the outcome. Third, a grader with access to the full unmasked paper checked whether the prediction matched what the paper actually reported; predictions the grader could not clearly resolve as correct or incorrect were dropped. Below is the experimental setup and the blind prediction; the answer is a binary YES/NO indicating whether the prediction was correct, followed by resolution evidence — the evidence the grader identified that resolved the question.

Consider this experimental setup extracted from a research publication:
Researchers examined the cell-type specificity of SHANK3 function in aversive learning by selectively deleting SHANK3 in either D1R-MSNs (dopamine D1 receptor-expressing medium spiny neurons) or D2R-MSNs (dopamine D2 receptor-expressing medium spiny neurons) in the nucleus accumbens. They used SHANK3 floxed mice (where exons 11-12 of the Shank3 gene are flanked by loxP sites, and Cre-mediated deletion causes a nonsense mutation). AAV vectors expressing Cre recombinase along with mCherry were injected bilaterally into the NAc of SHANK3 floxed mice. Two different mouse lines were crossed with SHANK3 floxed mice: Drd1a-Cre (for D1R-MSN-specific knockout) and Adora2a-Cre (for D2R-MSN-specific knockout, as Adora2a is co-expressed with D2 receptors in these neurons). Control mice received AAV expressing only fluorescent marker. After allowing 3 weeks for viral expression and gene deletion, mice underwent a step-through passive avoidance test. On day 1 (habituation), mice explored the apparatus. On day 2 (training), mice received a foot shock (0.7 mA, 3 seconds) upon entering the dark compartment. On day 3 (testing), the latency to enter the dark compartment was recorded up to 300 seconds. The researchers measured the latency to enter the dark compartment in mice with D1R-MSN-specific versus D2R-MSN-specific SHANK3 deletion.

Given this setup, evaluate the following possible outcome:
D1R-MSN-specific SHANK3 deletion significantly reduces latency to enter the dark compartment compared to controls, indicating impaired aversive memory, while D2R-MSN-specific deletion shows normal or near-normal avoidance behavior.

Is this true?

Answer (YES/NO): NO